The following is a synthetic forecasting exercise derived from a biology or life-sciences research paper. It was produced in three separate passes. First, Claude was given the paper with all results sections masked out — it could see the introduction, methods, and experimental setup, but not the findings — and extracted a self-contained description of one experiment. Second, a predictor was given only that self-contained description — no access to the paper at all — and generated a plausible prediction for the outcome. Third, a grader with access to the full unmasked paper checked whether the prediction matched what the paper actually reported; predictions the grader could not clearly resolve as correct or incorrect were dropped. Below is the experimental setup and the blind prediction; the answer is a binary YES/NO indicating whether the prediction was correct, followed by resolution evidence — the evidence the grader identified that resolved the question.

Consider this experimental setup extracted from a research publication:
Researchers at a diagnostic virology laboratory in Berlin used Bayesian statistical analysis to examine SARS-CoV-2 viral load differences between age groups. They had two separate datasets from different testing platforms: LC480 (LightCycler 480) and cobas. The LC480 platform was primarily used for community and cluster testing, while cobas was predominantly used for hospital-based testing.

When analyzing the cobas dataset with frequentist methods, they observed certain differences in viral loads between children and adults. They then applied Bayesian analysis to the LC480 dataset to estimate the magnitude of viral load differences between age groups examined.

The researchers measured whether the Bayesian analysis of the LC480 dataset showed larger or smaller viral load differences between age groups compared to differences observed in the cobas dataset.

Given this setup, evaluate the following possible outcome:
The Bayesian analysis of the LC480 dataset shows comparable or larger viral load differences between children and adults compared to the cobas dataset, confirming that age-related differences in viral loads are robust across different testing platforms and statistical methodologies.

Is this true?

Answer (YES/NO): NO